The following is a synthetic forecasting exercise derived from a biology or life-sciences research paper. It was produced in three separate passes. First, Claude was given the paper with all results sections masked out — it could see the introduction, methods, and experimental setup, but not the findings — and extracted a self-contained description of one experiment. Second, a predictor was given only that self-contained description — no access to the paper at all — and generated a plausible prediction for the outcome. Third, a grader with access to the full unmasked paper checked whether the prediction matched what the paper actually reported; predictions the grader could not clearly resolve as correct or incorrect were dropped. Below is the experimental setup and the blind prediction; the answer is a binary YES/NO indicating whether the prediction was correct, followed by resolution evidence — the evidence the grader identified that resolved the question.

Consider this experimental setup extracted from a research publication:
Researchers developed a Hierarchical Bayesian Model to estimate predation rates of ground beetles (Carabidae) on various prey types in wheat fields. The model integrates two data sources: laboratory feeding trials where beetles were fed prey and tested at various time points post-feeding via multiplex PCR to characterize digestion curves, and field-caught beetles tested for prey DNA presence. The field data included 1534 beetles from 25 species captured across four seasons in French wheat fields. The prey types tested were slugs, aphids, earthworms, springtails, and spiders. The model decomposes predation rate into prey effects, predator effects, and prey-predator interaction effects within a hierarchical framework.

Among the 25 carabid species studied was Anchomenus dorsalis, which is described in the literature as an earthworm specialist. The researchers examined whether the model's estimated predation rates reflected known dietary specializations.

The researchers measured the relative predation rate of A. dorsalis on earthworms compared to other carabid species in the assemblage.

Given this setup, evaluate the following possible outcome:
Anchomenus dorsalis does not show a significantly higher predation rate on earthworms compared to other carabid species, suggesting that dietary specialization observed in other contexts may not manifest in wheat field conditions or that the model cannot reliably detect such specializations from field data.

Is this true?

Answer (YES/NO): NO